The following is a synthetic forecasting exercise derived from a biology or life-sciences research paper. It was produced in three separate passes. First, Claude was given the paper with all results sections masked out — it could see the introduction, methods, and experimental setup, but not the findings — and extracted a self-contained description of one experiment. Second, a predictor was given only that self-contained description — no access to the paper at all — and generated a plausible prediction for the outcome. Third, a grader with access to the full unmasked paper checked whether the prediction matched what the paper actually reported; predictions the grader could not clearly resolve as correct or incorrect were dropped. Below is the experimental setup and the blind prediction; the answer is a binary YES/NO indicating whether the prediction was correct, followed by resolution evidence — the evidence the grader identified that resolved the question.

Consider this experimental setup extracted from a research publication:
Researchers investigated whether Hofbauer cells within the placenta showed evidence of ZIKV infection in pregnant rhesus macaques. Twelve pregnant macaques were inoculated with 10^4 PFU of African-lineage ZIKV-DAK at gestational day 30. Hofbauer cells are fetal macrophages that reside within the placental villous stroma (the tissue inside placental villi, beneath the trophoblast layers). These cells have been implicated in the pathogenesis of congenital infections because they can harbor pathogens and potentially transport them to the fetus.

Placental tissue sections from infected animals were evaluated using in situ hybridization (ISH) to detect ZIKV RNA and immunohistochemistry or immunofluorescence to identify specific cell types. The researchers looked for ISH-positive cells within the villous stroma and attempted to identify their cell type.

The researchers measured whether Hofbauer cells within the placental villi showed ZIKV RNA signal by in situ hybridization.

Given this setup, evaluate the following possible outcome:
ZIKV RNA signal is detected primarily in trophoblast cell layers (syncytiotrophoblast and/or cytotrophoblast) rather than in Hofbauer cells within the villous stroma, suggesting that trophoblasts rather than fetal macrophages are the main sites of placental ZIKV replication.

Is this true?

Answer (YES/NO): NO